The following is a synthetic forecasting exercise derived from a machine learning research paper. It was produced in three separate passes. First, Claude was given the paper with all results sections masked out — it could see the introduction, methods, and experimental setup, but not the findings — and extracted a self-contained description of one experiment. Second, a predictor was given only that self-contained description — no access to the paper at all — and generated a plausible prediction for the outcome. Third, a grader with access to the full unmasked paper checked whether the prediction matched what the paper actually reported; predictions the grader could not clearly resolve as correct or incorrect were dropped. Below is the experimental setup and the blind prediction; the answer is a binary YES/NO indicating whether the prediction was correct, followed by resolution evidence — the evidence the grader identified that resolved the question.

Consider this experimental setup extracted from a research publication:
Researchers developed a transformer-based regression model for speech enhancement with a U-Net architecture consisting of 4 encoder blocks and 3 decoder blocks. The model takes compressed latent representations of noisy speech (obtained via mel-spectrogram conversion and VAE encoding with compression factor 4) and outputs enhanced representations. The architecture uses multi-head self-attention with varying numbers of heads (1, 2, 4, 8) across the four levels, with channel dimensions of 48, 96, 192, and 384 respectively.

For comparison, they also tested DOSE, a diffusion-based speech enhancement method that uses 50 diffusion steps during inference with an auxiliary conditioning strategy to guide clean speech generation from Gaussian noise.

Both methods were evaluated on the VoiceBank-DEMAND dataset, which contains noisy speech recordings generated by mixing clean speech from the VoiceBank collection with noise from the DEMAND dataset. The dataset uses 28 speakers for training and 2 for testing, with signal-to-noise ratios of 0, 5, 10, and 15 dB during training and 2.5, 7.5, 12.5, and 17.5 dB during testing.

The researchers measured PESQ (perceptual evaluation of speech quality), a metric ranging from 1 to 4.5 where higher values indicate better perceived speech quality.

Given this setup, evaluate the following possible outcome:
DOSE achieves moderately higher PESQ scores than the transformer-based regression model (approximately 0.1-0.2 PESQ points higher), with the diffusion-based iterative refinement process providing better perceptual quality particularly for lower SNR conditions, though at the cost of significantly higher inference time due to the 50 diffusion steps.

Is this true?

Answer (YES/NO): NO